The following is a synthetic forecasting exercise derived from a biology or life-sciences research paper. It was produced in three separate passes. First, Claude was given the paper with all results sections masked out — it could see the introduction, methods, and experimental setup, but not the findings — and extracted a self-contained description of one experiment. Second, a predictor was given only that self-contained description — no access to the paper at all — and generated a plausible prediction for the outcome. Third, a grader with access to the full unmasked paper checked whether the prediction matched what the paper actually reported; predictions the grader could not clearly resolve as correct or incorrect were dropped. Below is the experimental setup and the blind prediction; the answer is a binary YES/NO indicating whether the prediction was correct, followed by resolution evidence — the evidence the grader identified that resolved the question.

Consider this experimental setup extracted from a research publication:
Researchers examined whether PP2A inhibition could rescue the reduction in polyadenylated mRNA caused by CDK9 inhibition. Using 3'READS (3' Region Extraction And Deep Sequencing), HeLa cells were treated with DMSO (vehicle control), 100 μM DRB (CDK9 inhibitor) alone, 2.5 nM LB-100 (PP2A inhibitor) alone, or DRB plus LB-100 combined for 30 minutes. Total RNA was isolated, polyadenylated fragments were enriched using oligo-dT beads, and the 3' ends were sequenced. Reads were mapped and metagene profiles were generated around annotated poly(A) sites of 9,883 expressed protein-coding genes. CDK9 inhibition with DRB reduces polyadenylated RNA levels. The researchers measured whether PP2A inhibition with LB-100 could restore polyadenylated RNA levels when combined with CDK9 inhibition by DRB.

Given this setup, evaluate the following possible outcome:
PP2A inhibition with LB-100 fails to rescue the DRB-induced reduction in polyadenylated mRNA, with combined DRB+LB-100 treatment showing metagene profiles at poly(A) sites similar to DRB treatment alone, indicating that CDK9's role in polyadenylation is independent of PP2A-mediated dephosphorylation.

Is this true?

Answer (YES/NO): NO